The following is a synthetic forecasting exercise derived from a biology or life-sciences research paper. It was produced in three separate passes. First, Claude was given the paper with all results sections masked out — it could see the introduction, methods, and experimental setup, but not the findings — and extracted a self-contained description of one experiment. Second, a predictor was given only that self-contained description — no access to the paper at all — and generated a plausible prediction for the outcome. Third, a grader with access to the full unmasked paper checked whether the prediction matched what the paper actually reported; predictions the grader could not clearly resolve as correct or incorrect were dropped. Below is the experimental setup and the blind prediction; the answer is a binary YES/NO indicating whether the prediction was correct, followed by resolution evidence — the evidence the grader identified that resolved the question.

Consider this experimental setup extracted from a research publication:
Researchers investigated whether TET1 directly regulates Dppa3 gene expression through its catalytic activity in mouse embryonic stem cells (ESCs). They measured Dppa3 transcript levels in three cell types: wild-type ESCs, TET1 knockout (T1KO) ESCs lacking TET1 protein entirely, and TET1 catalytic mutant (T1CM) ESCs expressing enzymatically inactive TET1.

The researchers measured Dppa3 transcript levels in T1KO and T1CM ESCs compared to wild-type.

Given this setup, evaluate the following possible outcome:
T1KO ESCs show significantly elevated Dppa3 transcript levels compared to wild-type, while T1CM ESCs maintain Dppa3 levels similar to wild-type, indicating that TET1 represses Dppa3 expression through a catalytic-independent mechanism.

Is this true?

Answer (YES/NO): NO